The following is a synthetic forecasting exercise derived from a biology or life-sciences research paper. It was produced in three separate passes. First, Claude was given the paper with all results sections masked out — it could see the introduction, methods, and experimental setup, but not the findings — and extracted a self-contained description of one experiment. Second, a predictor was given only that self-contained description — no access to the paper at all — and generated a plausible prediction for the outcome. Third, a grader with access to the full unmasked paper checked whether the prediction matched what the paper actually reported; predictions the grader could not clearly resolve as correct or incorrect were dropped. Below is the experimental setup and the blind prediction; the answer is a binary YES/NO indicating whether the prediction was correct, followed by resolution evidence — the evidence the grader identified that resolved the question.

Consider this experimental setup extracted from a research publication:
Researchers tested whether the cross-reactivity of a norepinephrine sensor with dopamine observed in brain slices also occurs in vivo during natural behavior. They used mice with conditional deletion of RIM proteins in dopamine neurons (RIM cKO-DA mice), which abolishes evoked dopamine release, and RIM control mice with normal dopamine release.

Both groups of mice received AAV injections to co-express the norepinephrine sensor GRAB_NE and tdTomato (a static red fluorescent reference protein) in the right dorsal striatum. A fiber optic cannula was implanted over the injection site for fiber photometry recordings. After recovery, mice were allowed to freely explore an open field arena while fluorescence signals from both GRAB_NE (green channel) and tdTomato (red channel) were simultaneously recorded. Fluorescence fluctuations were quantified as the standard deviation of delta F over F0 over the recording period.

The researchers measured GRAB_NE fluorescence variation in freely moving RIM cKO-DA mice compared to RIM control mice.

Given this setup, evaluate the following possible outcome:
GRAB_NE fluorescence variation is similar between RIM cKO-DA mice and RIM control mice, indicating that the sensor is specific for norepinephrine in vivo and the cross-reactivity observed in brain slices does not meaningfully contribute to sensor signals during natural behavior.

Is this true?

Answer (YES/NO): NO